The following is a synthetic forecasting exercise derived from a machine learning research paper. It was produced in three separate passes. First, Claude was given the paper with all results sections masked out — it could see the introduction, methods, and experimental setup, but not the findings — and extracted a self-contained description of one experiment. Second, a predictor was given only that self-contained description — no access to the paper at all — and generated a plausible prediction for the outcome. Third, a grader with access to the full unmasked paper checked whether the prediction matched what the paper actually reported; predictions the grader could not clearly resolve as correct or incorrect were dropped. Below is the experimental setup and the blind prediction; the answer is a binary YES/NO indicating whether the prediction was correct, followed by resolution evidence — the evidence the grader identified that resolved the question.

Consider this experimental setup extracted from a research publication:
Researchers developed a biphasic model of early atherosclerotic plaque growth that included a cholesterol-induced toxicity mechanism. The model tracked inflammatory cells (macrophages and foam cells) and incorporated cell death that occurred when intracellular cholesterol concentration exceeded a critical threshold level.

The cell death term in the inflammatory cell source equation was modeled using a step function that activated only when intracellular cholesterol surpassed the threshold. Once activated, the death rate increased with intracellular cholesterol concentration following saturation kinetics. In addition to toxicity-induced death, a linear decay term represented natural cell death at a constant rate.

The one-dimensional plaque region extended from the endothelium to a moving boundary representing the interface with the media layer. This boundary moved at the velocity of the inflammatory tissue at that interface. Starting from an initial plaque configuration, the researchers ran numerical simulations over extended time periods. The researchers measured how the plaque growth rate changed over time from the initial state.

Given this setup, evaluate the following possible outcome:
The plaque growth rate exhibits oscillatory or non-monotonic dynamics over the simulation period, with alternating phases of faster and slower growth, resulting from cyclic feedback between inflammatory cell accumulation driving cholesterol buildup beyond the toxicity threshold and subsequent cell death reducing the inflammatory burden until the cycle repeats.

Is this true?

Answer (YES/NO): NO